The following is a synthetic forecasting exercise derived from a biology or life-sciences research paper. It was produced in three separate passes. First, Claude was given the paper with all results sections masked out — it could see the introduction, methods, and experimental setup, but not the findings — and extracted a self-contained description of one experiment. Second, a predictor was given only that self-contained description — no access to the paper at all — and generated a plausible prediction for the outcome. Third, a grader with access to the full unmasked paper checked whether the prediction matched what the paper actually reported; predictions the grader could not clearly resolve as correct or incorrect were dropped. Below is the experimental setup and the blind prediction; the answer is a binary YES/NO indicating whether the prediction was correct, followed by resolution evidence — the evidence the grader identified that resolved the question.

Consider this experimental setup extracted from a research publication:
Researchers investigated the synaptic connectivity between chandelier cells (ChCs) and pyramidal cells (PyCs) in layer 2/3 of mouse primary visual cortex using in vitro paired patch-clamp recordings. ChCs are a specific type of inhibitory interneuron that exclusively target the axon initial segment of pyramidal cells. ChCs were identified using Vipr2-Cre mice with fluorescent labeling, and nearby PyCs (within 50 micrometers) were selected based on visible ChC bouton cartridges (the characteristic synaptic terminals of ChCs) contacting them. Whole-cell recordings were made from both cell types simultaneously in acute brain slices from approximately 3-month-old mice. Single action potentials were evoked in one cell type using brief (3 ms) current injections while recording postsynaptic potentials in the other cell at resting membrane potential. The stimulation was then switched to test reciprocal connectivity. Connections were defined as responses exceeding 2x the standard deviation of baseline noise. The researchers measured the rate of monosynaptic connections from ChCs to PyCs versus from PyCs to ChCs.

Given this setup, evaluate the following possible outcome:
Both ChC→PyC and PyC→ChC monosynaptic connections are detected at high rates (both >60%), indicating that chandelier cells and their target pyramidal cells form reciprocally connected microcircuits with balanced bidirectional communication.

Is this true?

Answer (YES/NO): NO